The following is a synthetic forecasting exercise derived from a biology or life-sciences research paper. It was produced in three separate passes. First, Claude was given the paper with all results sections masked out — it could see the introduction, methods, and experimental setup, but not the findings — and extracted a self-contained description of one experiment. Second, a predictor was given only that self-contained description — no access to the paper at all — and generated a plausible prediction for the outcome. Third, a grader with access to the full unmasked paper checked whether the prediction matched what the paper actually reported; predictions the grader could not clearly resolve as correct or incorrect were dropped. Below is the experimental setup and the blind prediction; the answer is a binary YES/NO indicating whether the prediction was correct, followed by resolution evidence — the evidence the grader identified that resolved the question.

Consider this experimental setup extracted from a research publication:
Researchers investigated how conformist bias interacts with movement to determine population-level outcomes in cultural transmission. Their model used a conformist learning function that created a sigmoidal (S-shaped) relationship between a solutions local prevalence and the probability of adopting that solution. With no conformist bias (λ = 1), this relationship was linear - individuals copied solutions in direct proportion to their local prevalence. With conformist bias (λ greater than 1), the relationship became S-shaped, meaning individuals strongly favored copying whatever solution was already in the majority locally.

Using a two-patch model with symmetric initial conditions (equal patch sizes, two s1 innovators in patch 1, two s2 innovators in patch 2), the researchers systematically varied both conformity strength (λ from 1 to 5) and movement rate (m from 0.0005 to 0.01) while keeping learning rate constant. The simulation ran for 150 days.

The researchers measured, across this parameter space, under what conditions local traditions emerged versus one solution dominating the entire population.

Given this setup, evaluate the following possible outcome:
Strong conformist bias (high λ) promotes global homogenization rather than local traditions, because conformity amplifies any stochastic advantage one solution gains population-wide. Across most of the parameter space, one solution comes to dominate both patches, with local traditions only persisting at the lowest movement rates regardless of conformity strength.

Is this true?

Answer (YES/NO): NO